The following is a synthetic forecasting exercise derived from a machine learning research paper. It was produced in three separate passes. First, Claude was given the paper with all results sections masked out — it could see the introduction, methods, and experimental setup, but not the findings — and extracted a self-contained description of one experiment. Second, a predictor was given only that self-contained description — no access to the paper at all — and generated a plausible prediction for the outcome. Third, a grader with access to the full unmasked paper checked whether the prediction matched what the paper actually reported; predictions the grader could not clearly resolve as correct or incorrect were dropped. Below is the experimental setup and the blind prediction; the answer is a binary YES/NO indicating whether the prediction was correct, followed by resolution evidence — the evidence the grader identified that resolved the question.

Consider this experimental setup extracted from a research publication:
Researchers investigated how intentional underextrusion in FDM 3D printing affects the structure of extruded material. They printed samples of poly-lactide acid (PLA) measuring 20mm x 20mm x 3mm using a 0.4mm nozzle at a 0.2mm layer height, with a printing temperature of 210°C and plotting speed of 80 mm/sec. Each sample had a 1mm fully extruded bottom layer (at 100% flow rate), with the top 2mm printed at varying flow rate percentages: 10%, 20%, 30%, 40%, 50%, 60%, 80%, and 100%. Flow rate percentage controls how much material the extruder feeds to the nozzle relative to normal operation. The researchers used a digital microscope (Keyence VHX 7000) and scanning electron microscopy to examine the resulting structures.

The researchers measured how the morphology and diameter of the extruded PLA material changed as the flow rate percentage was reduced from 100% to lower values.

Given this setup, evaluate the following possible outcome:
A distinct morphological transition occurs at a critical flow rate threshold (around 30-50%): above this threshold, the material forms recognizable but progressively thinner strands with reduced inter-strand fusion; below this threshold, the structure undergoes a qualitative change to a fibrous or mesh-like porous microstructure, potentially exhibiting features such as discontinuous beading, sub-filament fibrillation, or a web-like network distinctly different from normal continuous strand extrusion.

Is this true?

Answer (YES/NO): NO